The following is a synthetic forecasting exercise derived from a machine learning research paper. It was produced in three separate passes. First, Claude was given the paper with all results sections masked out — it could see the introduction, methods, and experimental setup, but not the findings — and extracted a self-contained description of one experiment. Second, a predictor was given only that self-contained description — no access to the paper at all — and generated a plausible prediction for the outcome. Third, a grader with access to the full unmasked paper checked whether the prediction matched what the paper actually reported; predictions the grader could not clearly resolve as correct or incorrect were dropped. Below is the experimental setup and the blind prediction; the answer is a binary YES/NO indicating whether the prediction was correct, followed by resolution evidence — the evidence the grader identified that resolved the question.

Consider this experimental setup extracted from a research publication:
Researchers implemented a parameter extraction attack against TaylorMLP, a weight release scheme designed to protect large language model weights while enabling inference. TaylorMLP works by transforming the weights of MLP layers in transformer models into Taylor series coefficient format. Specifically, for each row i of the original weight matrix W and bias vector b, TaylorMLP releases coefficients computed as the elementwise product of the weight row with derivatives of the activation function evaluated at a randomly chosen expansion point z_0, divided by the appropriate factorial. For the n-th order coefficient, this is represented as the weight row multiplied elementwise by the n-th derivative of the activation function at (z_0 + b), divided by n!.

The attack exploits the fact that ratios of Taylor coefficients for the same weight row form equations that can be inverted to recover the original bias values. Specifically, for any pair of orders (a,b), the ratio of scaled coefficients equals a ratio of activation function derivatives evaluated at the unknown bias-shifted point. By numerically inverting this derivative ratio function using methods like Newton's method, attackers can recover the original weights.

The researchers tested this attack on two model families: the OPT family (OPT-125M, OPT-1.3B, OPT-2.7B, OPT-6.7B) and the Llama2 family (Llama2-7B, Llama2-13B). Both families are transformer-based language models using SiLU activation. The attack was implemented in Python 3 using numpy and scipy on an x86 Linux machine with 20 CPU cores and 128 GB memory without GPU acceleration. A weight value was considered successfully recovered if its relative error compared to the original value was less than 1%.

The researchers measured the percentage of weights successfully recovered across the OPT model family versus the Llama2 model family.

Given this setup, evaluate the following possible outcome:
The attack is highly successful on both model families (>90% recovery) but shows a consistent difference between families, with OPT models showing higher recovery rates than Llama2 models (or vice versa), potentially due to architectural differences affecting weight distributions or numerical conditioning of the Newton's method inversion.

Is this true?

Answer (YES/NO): YES